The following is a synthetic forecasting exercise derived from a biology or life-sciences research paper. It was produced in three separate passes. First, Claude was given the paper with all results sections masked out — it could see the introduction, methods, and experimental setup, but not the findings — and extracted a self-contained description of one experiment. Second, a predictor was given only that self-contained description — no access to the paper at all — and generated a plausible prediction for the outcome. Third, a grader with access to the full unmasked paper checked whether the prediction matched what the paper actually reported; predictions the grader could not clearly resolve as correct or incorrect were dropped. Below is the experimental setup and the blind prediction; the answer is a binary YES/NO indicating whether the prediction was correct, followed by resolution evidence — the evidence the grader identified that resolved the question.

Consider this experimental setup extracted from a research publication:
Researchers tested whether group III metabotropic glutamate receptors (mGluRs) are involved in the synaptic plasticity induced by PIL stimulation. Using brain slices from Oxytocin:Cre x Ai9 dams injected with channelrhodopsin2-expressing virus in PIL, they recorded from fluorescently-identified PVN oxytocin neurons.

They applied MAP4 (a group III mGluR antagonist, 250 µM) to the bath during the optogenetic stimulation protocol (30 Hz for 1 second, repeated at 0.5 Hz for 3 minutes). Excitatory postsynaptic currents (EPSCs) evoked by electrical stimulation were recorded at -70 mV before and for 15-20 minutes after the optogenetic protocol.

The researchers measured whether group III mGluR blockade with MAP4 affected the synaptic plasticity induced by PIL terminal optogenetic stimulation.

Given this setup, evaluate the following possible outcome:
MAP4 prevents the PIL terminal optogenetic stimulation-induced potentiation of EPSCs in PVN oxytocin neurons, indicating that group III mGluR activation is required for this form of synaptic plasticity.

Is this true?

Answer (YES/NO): NO